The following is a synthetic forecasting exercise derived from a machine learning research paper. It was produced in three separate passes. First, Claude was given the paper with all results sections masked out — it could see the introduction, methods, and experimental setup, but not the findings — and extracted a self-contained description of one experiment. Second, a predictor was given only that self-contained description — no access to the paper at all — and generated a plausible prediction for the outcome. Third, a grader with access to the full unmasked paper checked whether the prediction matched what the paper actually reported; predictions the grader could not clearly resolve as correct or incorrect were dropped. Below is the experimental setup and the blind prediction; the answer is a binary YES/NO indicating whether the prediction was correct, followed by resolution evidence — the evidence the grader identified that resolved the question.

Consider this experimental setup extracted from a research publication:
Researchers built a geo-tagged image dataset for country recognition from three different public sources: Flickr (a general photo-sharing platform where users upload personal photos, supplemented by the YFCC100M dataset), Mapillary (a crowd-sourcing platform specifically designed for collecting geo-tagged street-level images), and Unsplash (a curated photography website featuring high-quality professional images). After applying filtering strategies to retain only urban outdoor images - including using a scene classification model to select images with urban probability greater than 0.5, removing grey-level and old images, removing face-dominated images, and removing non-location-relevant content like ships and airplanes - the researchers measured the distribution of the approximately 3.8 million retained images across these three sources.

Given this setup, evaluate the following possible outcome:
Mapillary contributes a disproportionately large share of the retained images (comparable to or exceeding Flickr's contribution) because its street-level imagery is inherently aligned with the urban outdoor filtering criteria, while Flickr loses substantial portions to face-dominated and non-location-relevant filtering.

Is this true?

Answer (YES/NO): YES